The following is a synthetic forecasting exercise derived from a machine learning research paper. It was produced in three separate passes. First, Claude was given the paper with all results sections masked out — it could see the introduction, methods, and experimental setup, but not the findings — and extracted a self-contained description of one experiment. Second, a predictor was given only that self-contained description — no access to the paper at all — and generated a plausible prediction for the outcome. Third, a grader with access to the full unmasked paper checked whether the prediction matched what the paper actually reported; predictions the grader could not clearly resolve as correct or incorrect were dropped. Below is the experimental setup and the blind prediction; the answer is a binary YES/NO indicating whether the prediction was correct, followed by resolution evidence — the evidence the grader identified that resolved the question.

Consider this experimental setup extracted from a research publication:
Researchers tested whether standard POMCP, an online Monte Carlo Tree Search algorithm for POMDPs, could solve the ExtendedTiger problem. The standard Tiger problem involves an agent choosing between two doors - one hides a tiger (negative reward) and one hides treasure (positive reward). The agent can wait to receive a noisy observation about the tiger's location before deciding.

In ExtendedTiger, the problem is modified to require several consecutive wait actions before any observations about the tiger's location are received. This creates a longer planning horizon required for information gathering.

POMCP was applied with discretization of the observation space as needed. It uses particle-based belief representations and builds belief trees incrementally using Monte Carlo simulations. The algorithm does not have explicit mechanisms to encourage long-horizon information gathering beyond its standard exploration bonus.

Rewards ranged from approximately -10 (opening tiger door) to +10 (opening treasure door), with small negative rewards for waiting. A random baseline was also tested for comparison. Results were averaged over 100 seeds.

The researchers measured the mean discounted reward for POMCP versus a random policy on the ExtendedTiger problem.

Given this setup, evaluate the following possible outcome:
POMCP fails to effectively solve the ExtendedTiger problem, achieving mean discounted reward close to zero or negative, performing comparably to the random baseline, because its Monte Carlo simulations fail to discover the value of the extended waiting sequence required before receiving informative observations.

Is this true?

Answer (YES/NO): YES